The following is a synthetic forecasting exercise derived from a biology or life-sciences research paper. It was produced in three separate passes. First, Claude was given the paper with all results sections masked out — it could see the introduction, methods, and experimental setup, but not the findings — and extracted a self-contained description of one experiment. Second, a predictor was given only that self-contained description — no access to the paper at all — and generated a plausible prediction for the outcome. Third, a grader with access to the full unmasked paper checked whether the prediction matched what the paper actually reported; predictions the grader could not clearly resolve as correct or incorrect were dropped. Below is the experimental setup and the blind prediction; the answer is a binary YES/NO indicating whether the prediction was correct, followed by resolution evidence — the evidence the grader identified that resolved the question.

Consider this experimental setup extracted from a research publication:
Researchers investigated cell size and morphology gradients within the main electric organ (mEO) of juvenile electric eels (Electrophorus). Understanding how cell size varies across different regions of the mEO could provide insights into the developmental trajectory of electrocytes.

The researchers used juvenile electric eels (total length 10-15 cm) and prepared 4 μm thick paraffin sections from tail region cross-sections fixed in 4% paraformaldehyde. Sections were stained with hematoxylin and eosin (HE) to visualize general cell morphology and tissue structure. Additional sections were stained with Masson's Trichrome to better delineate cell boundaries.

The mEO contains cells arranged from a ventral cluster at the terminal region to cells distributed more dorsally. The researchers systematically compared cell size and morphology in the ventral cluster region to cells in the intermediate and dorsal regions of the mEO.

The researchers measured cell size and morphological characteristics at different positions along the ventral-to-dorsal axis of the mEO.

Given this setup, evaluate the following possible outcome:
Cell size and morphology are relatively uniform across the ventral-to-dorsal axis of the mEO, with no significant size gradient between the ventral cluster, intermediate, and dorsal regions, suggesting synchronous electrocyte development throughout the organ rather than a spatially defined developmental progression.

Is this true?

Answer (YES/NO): NO